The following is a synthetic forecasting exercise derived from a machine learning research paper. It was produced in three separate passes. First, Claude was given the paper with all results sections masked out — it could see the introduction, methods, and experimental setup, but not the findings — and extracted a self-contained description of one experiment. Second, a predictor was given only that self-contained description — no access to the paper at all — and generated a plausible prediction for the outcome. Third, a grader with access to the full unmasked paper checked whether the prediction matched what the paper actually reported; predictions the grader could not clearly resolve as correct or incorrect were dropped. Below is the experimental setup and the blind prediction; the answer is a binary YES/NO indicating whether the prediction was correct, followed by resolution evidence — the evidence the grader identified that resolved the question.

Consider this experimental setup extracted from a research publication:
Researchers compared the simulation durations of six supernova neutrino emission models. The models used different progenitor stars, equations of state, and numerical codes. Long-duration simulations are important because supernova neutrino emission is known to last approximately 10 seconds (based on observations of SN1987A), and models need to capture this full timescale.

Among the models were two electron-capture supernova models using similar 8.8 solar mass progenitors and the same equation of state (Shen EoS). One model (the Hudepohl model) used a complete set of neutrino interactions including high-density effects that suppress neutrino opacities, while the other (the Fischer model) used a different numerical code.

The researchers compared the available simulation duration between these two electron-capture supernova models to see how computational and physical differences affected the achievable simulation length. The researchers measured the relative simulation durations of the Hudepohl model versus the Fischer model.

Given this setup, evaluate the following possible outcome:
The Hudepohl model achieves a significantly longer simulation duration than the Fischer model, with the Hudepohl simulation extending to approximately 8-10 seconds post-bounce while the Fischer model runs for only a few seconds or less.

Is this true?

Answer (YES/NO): NO